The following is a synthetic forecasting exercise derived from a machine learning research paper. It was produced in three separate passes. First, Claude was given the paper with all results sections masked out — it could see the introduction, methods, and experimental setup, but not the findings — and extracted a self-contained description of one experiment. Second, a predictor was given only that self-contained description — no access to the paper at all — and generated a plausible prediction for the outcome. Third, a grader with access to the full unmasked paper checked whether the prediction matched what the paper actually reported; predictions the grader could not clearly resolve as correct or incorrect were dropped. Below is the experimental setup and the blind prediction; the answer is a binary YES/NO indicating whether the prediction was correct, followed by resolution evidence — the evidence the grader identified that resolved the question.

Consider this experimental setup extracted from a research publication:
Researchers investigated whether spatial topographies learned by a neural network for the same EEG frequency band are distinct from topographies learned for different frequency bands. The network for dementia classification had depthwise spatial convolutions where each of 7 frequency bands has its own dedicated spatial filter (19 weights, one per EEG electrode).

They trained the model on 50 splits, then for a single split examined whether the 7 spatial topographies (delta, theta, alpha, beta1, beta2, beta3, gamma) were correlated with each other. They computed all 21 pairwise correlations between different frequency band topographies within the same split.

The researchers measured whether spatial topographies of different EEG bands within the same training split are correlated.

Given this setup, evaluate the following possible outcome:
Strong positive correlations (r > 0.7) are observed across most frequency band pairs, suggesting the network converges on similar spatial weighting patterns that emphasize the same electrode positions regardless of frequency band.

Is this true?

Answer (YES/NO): NO